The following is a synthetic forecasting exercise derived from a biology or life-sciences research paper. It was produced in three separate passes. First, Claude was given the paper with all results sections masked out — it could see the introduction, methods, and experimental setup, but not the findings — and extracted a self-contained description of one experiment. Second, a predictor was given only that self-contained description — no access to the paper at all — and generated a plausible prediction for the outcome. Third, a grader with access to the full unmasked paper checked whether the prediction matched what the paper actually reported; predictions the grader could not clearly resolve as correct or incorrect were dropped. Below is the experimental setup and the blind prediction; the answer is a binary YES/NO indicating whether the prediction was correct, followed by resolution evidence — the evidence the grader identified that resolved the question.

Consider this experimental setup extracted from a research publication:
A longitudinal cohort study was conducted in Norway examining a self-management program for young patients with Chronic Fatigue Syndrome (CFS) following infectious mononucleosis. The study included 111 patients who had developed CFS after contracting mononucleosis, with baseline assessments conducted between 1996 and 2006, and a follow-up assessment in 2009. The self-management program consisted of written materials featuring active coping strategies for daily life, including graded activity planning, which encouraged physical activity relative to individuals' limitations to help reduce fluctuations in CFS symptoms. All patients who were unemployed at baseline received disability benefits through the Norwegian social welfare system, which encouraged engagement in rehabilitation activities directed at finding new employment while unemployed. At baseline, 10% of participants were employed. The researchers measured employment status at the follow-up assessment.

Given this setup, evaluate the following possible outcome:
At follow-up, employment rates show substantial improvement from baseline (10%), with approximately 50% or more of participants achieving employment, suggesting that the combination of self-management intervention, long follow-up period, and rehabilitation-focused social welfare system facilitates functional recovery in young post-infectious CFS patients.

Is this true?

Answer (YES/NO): NO